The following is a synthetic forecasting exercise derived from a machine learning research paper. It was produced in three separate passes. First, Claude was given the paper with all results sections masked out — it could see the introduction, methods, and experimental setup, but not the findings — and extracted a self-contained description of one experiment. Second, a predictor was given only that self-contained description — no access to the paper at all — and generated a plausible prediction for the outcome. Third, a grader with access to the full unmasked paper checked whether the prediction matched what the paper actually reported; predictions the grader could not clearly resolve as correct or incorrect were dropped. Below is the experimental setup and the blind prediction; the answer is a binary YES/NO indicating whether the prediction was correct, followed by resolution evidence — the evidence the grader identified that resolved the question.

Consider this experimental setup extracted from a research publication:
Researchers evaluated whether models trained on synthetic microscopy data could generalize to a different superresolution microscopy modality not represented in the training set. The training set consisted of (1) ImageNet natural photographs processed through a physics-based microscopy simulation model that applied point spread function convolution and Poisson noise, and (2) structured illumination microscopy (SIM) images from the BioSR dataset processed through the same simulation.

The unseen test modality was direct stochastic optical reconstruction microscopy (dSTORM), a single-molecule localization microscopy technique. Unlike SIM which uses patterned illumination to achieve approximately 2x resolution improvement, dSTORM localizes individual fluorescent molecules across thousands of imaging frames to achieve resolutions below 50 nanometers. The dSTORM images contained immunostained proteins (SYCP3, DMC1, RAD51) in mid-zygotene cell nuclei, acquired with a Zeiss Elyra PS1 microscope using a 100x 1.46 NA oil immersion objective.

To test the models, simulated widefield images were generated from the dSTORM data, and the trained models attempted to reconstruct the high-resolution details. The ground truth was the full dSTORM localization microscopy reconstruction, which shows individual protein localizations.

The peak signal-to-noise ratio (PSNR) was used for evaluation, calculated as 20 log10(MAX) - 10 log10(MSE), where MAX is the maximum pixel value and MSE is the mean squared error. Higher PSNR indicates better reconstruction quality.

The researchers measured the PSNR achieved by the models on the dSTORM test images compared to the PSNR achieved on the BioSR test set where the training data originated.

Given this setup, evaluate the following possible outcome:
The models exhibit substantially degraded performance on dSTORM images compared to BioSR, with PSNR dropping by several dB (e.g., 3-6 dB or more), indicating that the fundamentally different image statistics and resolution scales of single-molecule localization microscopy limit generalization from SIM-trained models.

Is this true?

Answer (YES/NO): YES